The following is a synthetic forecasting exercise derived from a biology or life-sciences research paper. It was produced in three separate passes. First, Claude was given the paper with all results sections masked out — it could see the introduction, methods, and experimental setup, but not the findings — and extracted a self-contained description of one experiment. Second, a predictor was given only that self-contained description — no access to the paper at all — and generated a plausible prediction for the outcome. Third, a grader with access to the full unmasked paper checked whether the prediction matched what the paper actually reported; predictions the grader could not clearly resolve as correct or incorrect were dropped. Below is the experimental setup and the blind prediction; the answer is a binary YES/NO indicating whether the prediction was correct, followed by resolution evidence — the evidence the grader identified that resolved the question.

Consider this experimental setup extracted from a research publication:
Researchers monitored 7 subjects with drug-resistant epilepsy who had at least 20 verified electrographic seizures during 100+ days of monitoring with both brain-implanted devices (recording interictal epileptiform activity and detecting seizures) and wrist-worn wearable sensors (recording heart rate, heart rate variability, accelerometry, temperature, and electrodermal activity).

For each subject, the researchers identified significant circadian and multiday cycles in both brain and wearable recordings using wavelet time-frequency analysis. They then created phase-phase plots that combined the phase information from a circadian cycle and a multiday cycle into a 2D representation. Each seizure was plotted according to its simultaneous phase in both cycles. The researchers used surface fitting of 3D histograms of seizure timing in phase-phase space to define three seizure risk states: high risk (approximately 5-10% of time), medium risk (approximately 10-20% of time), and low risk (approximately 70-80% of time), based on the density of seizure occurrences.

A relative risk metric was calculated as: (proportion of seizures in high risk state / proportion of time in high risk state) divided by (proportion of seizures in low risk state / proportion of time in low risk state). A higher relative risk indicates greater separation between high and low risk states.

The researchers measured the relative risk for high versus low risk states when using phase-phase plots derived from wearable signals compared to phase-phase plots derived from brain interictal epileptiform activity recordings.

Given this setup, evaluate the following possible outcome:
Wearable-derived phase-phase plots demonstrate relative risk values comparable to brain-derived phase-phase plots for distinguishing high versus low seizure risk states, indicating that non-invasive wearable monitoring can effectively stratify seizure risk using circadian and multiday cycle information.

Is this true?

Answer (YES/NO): NO